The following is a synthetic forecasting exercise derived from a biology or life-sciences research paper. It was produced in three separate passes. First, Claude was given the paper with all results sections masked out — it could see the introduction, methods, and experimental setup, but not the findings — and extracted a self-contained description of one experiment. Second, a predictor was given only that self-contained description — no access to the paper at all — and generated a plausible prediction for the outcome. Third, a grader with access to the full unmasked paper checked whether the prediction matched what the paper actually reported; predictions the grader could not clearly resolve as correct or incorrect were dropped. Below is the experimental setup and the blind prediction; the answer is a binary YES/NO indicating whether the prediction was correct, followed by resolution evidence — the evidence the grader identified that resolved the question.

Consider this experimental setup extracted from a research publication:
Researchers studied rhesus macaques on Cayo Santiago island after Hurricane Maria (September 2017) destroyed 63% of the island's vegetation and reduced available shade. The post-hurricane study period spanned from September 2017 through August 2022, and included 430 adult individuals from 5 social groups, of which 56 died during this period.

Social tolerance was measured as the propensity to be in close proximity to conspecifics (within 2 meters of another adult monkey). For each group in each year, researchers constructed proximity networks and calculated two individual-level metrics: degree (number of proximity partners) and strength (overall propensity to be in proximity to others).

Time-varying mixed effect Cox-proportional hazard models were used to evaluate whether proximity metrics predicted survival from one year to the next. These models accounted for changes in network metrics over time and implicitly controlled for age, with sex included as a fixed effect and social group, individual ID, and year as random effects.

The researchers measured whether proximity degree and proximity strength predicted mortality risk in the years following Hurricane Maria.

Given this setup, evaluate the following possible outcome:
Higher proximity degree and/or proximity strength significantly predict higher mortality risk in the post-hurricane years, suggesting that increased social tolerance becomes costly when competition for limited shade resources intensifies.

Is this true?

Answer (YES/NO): NO